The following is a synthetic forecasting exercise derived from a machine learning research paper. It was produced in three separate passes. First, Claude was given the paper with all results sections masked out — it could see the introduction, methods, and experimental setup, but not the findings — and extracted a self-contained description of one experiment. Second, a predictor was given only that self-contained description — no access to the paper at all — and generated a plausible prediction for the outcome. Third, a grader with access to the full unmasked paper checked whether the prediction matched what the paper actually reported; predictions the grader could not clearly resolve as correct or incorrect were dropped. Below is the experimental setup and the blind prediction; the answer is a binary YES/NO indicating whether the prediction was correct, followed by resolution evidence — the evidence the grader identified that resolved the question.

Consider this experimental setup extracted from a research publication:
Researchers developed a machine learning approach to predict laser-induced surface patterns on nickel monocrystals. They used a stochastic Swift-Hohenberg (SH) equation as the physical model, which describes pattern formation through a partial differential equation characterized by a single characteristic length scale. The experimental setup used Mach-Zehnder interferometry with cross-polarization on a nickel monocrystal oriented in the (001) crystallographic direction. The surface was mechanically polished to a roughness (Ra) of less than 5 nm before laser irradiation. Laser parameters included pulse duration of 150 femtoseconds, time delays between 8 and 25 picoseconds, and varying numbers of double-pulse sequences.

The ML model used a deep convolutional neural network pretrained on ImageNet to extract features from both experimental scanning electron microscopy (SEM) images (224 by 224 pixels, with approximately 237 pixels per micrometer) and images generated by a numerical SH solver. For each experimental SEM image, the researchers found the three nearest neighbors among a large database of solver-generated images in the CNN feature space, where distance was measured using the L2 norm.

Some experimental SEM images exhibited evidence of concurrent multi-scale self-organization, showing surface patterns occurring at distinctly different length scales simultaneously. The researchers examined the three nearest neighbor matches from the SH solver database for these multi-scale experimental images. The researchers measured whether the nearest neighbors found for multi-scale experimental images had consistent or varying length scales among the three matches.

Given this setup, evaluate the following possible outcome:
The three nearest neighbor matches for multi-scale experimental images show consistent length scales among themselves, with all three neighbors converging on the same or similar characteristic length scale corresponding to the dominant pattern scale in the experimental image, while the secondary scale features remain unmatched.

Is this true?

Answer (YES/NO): NO